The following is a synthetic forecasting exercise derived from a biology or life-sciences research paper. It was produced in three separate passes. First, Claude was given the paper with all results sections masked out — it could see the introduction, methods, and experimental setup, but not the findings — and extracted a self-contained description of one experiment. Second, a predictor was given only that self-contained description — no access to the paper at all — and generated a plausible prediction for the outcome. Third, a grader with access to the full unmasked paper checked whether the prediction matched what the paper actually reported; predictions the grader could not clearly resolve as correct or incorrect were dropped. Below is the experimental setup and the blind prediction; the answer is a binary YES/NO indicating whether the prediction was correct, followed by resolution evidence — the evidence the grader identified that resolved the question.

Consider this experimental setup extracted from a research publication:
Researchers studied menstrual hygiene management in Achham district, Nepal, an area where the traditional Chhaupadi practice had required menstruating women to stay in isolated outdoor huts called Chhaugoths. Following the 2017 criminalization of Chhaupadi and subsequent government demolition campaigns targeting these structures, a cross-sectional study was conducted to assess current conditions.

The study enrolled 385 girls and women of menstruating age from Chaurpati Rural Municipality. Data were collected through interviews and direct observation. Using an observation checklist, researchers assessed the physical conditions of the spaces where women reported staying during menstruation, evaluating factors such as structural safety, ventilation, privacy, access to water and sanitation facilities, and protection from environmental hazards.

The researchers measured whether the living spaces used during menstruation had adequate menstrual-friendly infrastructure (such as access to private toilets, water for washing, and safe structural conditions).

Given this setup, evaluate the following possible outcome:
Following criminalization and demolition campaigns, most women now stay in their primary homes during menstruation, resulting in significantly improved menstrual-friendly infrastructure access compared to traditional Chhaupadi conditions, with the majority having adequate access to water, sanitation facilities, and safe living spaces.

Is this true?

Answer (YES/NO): YES